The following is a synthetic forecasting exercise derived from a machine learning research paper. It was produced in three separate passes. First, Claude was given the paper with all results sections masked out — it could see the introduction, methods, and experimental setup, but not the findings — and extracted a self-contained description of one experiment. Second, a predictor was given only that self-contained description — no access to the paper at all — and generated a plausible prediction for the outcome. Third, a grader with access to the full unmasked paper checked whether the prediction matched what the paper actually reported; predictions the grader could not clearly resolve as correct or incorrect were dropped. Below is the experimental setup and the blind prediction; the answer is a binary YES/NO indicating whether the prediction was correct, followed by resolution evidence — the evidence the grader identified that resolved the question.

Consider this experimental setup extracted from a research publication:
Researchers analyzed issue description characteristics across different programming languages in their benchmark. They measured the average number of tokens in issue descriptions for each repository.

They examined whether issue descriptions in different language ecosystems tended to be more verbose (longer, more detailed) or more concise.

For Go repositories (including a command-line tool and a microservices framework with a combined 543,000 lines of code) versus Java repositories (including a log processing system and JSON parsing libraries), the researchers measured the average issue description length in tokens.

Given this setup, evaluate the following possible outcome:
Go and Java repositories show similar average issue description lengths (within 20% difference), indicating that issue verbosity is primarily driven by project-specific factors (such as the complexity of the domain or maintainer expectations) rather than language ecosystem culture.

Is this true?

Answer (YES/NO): NO